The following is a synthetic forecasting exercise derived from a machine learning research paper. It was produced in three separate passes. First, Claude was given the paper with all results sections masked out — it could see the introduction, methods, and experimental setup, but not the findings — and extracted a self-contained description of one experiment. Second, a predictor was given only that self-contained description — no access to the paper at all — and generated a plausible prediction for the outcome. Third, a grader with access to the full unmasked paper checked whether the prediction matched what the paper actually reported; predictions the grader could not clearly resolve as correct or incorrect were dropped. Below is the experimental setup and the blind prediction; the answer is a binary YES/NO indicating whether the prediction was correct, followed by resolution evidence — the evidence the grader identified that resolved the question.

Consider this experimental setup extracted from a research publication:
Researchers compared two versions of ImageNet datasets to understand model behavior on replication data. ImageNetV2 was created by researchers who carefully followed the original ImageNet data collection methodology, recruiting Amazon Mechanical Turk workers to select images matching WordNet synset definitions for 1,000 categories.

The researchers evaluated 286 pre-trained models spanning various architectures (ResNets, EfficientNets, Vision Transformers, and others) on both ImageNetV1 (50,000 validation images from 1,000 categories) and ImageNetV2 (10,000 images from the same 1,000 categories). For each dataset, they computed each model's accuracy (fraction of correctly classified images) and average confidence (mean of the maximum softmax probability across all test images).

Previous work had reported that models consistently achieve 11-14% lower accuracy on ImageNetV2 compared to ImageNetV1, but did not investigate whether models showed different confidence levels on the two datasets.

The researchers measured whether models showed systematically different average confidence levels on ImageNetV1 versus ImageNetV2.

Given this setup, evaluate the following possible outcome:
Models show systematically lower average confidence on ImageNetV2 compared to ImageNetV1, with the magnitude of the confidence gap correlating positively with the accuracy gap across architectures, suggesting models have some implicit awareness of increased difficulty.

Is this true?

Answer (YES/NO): NO